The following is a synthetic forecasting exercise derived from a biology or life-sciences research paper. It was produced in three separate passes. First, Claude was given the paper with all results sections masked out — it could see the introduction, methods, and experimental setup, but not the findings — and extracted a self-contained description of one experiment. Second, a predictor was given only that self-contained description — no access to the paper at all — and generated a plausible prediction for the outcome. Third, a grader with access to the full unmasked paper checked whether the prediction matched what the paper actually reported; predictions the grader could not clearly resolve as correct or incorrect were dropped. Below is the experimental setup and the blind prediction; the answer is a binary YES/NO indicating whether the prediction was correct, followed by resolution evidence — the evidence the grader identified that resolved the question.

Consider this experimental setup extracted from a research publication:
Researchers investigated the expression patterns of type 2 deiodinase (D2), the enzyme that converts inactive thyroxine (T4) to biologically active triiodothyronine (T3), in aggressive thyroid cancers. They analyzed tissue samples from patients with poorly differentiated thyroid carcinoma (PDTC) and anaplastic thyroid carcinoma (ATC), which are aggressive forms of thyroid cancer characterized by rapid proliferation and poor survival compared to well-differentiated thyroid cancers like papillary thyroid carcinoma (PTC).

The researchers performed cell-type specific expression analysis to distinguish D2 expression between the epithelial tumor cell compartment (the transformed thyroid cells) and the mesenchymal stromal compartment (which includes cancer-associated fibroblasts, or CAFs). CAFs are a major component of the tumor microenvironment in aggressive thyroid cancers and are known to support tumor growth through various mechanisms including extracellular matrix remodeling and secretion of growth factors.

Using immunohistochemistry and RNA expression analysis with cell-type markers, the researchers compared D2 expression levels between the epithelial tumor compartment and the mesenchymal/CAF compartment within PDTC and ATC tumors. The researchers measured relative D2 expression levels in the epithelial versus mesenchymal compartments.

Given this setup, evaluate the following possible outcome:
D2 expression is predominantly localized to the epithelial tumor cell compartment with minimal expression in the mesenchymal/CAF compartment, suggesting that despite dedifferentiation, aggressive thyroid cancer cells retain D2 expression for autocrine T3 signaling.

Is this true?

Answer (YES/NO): NO